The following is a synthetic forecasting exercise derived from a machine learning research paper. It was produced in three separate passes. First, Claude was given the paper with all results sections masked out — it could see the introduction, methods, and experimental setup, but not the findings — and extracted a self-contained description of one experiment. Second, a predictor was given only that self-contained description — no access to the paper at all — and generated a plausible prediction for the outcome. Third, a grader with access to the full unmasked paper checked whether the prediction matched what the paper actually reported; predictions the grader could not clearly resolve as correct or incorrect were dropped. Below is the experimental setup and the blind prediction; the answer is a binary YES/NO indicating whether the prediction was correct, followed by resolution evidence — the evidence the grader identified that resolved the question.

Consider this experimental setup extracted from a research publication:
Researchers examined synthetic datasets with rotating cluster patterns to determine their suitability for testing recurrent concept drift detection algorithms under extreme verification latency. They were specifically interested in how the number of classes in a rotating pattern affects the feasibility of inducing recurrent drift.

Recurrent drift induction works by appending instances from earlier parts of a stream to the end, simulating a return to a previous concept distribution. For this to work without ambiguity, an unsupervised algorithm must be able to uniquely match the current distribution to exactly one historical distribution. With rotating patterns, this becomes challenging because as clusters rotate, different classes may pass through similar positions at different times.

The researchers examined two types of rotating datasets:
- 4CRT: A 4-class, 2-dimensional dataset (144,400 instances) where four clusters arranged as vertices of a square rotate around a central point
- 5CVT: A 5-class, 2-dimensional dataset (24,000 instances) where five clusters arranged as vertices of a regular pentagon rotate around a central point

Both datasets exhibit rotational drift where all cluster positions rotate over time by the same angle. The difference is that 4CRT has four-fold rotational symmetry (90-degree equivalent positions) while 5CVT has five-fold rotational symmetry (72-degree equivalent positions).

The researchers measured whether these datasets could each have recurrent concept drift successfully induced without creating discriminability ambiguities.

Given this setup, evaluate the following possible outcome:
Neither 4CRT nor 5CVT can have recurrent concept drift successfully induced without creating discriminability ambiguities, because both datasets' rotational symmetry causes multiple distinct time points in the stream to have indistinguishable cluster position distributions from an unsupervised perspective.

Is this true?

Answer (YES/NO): NO